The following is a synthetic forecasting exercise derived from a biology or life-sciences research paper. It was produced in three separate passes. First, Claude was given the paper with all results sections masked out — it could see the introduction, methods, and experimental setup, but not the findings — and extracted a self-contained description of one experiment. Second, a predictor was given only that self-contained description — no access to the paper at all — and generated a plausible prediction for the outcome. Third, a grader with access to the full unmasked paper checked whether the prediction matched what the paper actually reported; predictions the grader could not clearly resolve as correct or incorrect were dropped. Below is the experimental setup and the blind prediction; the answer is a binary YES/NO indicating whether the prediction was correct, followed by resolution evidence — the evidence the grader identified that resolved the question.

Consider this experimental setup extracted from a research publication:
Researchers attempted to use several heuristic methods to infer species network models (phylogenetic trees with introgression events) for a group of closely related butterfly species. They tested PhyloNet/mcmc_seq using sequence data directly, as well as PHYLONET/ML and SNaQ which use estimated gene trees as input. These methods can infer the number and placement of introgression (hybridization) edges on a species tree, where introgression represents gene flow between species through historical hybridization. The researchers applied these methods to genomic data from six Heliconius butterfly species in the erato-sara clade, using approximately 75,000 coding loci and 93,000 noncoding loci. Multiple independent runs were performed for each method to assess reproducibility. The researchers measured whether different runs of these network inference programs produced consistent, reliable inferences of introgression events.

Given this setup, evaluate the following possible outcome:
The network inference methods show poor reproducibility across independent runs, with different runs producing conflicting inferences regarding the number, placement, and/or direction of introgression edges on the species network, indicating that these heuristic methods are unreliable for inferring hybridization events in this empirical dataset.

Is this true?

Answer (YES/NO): YES